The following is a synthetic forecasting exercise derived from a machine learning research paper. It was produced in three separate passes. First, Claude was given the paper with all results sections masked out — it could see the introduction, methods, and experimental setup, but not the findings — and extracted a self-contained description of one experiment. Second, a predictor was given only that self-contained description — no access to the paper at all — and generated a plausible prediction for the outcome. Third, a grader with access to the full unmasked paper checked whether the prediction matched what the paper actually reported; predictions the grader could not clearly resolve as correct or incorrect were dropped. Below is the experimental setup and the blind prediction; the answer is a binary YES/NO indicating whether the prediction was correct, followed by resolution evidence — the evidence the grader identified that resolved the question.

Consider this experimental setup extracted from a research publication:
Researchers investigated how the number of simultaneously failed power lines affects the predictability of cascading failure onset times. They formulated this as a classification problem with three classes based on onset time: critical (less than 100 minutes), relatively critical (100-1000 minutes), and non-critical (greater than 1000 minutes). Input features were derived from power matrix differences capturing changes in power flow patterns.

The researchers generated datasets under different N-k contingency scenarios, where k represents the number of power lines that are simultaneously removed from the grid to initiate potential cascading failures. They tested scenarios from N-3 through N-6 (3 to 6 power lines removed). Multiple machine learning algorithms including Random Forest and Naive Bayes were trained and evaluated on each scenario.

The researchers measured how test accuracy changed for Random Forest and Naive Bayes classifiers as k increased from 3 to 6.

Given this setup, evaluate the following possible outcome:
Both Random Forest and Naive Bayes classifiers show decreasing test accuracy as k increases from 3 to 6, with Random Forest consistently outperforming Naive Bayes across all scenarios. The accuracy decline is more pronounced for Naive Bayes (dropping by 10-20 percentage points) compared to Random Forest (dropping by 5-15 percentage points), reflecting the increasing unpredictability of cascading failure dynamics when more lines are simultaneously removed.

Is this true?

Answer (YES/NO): NO